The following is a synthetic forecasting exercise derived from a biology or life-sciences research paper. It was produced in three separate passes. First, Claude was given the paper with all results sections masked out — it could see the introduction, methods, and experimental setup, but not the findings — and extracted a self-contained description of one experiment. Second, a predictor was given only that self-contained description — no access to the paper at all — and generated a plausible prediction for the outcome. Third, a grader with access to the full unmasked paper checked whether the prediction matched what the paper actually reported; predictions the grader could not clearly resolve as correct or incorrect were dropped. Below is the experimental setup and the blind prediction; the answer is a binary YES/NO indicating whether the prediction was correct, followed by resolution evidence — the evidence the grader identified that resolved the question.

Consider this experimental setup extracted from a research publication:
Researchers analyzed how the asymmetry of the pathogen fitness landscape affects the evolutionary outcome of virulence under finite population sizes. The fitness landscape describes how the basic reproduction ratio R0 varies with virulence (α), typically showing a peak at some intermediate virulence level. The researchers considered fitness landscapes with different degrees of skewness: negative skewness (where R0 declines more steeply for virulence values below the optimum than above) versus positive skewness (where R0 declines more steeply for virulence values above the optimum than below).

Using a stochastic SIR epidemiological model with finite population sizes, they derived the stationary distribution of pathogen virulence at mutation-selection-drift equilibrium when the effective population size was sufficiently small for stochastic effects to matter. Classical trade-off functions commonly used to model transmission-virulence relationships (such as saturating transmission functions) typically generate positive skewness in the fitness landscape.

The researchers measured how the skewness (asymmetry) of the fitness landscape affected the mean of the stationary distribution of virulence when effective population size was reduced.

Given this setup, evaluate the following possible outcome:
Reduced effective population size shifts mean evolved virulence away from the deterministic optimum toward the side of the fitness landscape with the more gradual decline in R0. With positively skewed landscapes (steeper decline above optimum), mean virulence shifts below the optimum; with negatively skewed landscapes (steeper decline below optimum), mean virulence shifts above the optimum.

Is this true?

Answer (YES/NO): NO